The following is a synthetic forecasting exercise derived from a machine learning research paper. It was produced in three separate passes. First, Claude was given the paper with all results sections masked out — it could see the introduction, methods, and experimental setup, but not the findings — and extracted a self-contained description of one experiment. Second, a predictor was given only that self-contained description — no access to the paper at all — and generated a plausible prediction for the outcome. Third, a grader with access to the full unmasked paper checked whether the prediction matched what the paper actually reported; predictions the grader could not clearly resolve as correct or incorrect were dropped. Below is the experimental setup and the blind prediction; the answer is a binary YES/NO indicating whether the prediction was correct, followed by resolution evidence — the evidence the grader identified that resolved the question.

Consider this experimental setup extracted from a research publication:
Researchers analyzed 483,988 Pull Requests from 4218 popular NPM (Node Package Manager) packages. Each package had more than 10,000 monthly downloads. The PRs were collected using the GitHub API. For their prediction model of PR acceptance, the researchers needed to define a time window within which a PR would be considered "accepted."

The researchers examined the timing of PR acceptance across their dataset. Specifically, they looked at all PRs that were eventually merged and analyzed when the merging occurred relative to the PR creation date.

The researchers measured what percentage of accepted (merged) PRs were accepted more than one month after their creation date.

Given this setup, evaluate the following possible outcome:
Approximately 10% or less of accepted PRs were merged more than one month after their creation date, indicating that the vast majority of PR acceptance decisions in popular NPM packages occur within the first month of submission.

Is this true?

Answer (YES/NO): YES